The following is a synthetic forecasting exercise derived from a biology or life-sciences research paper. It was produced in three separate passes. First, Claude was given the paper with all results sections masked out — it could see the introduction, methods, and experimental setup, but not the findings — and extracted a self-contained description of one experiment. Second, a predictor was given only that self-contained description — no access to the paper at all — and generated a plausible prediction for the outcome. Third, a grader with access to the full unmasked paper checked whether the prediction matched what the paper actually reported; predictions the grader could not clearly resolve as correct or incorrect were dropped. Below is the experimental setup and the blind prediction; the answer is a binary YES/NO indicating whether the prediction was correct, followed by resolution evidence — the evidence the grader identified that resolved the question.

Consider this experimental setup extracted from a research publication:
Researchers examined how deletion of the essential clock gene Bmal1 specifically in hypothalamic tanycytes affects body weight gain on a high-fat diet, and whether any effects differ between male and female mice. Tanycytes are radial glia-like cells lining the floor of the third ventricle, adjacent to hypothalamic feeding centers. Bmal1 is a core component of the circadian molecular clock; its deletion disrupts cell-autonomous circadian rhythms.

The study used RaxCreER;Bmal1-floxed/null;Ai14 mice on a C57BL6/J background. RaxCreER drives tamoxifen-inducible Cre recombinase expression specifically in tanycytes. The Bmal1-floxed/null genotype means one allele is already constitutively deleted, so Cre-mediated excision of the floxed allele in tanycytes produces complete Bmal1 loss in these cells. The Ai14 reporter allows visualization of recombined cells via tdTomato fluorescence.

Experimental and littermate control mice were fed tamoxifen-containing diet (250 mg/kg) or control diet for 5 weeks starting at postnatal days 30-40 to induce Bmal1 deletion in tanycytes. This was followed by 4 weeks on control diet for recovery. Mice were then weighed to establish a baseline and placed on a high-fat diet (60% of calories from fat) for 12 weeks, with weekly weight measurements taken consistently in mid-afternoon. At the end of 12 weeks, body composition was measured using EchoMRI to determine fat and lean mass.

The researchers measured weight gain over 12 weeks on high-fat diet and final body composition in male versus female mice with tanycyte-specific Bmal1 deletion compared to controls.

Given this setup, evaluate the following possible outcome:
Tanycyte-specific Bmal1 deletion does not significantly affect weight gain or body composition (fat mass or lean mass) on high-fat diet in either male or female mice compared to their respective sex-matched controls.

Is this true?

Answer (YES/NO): NO